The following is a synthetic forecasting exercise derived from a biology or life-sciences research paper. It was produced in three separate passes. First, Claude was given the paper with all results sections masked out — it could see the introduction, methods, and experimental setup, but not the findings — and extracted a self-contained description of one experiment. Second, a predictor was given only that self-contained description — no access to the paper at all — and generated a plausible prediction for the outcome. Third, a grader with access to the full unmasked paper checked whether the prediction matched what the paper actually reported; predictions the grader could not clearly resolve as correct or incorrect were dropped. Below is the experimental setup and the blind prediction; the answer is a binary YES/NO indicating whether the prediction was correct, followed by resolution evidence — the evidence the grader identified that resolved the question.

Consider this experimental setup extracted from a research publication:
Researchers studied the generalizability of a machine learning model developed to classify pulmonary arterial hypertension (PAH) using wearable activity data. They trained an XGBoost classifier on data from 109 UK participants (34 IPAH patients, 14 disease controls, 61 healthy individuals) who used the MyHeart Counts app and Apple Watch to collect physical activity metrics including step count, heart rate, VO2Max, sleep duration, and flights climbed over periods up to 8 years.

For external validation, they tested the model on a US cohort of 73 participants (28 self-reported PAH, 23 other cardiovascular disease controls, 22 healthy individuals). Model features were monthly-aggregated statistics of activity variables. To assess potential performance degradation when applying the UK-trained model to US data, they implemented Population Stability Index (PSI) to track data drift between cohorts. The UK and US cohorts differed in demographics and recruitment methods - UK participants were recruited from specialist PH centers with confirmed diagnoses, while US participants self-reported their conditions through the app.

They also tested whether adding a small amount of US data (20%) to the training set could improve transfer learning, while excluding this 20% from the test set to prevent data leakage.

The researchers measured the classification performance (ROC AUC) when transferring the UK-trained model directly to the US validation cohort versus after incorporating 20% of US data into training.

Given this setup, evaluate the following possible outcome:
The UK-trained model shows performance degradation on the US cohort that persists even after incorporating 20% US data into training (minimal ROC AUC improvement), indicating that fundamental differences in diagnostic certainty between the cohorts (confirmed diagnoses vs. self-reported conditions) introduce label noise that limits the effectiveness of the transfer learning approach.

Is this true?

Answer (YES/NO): NO